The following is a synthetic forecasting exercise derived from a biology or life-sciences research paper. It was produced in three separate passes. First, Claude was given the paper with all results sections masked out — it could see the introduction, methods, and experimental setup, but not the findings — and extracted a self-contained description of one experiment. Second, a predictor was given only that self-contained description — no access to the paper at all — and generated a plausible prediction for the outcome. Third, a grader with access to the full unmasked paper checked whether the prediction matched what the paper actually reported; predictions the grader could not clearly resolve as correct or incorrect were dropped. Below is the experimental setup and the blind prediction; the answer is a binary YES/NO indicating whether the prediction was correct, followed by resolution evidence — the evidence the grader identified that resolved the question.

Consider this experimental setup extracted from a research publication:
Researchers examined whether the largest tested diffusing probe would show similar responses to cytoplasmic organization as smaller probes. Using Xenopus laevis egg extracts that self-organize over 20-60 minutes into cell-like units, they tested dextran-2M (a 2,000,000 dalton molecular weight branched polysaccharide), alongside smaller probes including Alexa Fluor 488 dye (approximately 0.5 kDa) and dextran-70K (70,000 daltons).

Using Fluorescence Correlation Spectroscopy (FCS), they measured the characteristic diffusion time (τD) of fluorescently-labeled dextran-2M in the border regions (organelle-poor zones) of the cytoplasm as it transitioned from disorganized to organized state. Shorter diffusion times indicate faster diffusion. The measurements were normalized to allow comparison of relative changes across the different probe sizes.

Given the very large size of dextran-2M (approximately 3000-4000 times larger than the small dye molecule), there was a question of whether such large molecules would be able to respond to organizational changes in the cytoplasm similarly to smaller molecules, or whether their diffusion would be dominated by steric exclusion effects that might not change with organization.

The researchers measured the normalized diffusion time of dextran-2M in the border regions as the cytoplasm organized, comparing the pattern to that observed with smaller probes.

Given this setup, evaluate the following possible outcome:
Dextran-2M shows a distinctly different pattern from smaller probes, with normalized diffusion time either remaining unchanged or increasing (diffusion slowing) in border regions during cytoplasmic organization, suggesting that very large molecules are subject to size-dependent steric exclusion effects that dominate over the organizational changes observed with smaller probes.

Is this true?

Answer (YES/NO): NO